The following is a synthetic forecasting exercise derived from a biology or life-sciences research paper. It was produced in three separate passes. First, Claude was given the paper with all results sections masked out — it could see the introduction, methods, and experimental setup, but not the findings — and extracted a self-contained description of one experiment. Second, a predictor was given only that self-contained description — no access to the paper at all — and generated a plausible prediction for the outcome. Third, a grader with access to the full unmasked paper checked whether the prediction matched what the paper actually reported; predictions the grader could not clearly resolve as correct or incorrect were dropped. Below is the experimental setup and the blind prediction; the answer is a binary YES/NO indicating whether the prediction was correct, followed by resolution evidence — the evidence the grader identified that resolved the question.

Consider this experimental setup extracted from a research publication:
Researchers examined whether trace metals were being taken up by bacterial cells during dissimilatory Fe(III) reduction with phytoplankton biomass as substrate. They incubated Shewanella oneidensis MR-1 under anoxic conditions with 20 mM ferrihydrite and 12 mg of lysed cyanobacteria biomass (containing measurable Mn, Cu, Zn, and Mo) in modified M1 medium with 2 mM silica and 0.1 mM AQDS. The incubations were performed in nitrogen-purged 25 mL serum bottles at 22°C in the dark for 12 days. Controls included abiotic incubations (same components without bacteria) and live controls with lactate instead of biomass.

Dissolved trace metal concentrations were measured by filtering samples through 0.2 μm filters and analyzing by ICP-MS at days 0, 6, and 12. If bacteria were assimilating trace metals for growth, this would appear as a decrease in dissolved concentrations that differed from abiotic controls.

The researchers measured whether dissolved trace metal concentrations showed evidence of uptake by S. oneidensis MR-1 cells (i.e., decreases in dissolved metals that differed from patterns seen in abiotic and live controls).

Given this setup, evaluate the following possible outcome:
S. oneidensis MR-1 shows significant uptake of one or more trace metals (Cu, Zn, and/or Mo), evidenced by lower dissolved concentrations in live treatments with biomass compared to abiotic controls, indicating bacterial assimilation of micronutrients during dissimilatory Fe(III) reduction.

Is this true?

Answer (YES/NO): NO